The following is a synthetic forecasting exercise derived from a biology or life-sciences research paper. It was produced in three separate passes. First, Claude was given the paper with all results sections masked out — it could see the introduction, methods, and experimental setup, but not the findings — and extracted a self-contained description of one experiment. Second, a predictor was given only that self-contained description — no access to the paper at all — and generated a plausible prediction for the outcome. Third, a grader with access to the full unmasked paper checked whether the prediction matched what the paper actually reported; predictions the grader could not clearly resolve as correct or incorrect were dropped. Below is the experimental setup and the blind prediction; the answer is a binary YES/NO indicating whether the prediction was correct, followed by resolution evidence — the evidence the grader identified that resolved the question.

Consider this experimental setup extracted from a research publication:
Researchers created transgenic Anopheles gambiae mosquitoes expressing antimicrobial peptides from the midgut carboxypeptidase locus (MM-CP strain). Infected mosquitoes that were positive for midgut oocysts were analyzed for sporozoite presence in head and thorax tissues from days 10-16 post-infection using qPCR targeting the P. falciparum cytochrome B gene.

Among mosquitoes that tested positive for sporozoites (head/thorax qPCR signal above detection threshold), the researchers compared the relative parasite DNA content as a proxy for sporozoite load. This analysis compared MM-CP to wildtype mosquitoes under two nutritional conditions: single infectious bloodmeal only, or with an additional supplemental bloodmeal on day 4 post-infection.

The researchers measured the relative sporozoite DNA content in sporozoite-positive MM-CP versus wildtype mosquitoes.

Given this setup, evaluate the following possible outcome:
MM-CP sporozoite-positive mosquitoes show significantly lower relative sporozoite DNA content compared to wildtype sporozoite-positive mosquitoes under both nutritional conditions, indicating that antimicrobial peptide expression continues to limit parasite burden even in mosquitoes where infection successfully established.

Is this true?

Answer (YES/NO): YES